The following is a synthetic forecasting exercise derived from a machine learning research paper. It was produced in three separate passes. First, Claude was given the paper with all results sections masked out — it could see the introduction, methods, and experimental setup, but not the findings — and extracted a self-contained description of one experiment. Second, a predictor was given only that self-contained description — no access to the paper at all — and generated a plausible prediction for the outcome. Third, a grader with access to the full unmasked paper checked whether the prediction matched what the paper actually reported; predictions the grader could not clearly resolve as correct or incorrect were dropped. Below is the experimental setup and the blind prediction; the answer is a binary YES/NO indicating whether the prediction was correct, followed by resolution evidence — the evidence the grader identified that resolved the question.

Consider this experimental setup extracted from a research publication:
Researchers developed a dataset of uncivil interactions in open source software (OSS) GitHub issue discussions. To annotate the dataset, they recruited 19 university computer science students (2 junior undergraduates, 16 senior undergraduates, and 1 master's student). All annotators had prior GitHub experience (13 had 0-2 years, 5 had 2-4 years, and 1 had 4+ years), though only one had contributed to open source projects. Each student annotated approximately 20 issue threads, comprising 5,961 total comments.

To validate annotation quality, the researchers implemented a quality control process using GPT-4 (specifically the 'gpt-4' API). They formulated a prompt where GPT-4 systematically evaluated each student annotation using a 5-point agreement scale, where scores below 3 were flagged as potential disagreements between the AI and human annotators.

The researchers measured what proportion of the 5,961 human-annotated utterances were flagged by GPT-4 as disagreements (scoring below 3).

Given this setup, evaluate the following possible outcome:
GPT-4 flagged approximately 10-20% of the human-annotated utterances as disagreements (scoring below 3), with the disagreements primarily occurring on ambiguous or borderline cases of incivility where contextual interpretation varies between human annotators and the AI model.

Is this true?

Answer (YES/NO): NO